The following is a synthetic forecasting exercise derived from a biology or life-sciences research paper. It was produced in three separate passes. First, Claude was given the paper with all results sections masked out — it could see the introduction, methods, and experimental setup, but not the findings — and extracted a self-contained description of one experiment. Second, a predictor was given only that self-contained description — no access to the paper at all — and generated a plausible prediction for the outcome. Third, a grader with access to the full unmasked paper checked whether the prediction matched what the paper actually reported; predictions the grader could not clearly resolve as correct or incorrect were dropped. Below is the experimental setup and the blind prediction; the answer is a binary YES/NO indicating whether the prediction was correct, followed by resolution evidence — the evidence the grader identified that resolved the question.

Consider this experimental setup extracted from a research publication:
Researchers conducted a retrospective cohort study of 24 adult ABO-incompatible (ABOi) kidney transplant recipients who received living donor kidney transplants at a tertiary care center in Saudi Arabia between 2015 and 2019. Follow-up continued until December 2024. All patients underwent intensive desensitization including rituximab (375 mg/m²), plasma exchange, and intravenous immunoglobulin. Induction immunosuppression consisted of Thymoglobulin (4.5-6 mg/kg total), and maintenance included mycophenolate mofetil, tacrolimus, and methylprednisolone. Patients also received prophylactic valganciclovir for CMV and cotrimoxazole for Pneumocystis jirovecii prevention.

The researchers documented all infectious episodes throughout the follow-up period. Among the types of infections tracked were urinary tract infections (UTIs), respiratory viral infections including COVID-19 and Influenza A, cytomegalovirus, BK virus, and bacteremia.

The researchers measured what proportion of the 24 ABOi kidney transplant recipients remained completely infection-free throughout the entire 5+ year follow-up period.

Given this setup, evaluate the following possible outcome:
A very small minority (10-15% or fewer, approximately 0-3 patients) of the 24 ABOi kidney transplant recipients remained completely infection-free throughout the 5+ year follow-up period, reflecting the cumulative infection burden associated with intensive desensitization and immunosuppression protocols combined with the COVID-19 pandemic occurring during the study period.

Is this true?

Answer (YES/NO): NO